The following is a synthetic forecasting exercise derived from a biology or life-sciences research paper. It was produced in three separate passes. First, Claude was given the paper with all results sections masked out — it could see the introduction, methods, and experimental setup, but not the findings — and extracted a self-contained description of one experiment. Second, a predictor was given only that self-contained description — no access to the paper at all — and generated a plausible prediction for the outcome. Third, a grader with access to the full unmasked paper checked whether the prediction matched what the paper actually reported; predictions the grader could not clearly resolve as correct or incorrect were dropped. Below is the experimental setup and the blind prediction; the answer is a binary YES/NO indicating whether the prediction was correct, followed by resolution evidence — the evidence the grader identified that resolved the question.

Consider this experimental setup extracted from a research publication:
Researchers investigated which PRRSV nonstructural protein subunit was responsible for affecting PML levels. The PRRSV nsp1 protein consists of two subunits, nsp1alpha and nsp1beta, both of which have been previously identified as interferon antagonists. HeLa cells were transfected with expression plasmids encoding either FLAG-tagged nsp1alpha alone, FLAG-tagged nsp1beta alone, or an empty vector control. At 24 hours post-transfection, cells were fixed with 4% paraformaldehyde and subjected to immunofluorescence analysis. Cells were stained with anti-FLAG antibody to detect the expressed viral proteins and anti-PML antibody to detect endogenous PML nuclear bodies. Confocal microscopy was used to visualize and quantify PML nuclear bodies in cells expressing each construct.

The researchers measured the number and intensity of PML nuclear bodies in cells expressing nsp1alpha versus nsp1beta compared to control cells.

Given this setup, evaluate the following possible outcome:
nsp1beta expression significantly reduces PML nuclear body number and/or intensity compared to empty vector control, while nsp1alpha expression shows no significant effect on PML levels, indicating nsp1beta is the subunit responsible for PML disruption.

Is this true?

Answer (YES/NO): NO